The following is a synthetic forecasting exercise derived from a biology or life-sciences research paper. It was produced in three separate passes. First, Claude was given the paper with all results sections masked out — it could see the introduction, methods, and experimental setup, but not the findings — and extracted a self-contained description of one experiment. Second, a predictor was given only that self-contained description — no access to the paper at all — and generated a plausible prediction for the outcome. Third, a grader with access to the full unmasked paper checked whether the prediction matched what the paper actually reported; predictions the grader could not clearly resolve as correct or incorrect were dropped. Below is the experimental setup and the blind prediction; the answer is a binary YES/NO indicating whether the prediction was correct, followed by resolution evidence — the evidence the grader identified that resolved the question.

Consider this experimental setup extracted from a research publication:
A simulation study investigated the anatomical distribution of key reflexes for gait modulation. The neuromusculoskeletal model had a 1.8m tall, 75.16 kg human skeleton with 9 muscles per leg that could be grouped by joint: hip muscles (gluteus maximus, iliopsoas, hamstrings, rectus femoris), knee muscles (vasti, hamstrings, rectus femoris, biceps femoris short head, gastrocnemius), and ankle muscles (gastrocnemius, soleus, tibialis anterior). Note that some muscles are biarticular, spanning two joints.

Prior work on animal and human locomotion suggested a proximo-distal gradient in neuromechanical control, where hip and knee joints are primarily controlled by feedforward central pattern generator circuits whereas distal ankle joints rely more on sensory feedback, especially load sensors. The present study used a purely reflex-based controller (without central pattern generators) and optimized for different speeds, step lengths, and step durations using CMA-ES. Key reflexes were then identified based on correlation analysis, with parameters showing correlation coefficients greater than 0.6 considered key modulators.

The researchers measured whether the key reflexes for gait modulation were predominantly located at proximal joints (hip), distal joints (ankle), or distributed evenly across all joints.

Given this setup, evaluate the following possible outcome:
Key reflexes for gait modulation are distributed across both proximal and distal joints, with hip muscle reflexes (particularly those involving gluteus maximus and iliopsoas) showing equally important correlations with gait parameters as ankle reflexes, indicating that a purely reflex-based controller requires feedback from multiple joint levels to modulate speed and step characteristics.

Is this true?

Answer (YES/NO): YES